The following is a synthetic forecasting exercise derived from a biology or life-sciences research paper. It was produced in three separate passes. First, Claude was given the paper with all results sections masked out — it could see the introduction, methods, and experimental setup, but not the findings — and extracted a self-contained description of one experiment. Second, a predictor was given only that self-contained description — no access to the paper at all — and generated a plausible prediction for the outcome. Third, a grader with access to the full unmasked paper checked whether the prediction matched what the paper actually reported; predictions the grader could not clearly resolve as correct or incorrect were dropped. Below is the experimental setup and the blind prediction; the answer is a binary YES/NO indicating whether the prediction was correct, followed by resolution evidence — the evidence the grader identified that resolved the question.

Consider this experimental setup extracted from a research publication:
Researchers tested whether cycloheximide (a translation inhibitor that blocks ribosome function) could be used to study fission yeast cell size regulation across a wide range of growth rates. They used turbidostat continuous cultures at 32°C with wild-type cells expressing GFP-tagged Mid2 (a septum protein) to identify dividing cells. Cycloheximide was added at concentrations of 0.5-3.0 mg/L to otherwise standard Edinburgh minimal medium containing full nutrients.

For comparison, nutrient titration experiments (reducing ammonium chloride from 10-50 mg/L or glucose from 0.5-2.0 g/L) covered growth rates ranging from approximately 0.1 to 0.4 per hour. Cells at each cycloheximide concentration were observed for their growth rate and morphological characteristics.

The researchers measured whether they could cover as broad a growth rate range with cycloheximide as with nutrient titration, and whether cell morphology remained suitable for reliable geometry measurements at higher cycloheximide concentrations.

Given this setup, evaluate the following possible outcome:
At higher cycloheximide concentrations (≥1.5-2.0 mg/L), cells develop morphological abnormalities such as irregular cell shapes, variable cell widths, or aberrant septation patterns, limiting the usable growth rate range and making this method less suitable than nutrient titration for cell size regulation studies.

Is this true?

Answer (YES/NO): YES